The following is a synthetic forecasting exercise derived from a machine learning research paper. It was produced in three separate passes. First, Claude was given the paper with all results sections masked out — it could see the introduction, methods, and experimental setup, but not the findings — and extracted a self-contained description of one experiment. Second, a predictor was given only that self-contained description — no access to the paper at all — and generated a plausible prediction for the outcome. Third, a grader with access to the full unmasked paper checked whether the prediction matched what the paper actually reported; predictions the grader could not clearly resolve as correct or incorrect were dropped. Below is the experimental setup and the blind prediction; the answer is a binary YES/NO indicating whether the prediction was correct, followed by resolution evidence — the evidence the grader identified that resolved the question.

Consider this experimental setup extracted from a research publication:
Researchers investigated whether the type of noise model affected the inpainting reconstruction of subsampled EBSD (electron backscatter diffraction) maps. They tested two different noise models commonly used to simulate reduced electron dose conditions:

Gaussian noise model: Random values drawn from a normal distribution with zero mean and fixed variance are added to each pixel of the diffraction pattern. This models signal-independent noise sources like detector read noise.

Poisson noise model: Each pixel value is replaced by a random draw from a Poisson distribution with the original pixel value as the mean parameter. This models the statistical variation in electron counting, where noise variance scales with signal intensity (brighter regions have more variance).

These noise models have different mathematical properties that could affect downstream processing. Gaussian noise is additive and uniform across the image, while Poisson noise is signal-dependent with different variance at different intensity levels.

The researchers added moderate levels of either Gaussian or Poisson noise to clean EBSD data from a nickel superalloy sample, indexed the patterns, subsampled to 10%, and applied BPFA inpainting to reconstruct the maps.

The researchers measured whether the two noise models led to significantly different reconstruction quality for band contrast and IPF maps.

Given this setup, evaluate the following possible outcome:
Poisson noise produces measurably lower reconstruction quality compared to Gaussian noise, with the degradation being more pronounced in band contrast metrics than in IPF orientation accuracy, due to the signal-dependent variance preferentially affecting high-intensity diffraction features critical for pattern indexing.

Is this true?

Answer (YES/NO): NO